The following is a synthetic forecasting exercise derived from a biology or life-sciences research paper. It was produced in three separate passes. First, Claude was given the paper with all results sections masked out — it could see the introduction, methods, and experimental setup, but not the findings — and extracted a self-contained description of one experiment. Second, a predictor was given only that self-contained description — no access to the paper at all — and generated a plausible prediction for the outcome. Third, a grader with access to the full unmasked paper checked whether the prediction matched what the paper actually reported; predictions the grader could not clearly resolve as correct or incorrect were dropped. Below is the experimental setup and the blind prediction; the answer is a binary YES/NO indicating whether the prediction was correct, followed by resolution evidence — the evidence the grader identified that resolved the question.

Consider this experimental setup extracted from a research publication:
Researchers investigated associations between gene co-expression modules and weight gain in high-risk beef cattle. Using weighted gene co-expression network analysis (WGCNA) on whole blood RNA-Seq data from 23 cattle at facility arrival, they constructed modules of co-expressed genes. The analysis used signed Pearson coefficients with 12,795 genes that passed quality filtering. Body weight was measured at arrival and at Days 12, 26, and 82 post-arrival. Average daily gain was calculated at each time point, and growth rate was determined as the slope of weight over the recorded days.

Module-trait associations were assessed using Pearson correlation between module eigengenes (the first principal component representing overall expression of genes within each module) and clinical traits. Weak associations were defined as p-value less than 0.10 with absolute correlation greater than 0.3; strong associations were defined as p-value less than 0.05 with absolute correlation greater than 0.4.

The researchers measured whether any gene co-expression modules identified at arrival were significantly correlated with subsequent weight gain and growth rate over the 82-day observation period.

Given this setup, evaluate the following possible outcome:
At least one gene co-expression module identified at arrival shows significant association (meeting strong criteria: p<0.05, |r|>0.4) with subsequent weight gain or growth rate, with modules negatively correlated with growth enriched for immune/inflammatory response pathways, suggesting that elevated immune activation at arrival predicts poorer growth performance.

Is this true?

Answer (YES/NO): NO